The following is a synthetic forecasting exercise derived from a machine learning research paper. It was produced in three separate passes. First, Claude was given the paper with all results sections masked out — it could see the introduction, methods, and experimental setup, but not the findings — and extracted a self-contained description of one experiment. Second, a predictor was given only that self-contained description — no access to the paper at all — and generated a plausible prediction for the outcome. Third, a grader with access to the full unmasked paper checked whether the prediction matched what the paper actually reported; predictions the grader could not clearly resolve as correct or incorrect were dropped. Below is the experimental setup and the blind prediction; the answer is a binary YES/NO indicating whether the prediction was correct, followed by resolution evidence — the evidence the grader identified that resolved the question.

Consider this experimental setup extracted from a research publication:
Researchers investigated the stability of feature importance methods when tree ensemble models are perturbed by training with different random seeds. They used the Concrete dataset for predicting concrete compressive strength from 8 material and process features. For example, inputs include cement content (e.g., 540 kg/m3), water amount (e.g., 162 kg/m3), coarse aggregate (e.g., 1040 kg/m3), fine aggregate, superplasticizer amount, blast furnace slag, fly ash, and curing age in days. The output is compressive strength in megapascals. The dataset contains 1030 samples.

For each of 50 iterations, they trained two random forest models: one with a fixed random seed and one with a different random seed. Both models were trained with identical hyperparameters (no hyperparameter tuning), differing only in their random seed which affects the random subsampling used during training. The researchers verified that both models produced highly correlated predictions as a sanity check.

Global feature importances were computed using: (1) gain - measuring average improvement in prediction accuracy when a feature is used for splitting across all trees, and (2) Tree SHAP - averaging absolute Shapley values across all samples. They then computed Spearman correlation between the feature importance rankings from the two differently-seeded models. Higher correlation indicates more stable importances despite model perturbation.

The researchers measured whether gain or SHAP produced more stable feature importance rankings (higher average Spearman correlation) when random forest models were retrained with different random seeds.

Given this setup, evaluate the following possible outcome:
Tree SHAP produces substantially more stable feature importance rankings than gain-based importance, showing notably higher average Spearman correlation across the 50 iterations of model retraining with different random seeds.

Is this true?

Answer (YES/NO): NO